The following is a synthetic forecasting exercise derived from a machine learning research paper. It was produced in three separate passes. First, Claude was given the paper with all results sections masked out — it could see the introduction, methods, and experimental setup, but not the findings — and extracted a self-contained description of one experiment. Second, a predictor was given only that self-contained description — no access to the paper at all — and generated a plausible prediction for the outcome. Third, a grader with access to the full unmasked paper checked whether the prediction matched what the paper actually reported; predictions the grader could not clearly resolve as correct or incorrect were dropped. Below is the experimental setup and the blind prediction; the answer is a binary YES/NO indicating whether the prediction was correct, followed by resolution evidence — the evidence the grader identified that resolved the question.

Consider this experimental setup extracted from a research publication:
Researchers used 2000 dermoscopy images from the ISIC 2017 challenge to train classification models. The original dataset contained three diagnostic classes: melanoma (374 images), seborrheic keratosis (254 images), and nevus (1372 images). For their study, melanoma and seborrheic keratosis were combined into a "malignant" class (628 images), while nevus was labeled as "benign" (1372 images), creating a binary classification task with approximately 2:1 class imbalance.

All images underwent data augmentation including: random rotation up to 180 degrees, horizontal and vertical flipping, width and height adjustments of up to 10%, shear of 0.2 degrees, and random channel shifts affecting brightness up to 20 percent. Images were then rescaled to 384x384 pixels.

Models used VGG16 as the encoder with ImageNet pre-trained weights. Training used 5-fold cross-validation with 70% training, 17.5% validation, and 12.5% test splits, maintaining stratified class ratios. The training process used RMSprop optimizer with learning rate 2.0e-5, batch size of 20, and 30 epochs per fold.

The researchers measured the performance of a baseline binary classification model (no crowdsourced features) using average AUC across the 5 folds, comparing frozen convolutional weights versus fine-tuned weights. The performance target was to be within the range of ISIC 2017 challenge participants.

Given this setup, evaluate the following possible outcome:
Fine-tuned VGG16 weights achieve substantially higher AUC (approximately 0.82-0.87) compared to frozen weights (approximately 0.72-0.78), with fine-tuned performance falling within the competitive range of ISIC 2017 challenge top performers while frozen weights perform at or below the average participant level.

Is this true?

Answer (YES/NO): NO